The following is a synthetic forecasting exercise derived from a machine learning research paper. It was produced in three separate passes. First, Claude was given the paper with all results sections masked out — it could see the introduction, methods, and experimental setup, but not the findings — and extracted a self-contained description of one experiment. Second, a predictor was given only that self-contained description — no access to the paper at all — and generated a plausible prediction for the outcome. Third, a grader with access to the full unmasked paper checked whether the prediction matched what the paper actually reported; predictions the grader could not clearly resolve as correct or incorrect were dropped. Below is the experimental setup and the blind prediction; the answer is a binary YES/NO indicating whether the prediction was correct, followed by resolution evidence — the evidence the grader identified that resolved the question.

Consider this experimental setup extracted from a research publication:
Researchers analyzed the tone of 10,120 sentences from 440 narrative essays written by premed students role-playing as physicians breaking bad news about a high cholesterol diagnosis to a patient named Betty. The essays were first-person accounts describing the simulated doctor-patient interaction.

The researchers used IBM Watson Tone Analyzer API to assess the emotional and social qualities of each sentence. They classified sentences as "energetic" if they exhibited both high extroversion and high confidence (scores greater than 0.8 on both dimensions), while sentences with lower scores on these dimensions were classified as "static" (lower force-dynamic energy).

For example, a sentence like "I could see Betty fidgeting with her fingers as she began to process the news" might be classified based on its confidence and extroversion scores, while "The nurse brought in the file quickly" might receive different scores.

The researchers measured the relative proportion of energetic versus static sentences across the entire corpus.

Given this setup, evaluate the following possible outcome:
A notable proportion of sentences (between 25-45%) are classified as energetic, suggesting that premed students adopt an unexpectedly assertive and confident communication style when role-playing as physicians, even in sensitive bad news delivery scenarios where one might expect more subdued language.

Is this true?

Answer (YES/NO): YES